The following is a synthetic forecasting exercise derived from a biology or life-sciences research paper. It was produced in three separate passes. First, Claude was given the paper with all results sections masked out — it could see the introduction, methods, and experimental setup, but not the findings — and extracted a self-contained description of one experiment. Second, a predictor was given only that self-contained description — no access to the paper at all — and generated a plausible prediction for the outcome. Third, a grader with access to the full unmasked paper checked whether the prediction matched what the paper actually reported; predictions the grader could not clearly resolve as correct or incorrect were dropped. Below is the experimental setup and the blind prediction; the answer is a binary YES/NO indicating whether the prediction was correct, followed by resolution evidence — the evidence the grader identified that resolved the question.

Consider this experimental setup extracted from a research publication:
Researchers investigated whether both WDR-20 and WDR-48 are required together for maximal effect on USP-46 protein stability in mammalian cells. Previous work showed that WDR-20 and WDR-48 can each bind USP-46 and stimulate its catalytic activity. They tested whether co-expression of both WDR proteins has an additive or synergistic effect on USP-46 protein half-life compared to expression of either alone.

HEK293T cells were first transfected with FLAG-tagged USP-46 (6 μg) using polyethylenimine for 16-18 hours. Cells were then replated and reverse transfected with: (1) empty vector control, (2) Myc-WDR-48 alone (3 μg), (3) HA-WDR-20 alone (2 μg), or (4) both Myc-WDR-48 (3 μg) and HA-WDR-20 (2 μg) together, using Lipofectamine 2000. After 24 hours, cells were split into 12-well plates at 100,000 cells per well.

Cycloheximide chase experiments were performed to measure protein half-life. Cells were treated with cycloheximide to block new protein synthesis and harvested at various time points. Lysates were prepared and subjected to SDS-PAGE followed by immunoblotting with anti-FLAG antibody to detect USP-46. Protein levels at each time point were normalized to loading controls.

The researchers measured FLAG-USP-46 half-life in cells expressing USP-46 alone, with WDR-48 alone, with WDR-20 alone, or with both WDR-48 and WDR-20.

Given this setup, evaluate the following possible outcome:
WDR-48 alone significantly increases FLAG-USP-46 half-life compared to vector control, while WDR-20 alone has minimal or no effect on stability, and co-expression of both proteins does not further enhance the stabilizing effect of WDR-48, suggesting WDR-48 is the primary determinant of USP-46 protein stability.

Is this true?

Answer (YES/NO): YES